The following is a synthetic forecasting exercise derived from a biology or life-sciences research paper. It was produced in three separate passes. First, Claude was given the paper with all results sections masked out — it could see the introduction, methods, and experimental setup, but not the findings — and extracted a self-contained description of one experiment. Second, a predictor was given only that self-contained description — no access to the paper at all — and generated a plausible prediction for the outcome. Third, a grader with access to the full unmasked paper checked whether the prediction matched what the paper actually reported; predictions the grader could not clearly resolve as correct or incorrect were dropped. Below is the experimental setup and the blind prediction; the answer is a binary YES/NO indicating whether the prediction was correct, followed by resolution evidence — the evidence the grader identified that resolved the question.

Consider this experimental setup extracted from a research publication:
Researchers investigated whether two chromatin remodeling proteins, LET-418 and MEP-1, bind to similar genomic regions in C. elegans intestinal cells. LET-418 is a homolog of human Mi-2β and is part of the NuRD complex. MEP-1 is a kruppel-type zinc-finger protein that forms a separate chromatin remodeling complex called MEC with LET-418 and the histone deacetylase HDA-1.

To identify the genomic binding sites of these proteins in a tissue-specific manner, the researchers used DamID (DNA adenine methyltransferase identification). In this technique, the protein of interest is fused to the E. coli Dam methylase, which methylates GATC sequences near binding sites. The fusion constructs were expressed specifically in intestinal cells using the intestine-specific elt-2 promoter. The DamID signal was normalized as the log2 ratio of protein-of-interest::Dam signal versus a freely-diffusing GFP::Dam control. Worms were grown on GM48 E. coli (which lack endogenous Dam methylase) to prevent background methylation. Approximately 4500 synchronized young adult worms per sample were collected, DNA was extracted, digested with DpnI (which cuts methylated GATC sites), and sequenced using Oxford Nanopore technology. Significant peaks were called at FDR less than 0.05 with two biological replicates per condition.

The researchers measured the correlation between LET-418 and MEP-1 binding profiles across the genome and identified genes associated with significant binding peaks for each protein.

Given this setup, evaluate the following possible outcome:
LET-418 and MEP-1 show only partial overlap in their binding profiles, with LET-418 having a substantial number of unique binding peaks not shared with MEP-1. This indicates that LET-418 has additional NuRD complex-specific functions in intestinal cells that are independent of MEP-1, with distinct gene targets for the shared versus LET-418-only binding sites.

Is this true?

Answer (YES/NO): YES